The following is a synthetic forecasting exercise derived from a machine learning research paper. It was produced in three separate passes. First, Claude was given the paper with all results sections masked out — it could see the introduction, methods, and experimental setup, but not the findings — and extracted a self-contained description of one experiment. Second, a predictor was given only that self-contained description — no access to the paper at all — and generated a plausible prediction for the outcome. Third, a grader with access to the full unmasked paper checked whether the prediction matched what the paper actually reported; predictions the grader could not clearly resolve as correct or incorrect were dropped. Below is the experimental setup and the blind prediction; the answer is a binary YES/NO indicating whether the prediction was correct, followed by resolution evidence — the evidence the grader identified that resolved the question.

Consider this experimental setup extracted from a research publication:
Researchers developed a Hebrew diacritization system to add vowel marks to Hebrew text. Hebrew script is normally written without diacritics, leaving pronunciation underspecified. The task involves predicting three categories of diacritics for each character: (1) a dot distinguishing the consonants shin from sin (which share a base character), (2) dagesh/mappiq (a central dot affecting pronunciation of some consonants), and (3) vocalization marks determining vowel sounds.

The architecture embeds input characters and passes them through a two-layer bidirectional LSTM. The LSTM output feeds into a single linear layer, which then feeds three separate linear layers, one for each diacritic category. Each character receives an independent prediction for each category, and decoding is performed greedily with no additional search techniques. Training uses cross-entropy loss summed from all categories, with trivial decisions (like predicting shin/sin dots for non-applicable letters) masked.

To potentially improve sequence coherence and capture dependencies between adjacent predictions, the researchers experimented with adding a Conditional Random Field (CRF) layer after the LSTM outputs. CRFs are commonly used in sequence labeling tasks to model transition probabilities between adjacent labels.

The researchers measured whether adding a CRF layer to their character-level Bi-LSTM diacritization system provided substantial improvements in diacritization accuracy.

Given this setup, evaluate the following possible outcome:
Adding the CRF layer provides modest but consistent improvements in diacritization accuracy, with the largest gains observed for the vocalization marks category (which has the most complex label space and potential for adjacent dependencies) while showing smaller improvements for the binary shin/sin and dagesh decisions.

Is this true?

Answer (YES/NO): NO